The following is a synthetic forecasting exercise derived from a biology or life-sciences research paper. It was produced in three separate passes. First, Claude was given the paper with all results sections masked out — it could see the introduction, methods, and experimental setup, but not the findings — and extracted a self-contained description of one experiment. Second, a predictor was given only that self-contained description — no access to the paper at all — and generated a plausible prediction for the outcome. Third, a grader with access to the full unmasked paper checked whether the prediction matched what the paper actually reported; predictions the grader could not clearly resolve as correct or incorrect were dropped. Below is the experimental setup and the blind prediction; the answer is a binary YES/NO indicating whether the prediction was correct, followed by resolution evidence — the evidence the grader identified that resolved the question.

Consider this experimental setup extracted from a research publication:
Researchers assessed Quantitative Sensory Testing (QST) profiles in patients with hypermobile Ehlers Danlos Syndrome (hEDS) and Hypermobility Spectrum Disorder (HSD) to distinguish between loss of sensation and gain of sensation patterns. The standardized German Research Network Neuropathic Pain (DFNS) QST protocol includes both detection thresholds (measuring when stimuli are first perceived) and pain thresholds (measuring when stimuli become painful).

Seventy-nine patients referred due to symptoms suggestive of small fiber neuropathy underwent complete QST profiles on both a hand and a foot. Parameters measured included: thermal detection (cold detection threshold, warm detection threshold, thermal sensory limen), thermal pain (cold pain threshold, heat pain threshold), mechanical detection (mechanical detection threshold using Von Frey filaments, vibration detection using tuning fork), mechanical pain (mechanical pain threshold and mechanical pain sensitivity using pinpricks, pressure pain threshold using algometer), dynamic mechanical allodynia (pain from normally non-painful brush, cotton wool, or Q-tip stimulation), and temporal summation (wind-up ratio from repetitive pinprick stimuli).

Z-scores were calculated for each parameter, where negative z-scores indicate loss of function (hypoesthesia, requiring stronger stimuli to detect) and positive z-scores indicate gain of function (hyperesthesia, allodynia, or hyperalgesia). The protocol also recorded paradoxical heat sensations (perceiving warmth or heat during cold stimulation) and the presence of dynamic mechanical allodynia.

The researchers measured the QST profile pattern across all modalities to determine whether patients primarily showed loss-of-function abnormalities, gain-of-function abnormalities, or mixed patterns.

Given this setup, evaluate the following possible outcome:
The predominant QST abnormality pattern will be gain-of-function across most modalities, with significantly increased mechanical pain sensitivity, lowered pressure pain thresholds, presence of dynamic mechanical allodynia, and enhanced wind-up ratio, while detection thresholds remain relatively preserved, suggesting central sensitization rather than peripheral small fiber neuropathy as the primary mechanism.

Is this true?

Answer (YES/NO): NO